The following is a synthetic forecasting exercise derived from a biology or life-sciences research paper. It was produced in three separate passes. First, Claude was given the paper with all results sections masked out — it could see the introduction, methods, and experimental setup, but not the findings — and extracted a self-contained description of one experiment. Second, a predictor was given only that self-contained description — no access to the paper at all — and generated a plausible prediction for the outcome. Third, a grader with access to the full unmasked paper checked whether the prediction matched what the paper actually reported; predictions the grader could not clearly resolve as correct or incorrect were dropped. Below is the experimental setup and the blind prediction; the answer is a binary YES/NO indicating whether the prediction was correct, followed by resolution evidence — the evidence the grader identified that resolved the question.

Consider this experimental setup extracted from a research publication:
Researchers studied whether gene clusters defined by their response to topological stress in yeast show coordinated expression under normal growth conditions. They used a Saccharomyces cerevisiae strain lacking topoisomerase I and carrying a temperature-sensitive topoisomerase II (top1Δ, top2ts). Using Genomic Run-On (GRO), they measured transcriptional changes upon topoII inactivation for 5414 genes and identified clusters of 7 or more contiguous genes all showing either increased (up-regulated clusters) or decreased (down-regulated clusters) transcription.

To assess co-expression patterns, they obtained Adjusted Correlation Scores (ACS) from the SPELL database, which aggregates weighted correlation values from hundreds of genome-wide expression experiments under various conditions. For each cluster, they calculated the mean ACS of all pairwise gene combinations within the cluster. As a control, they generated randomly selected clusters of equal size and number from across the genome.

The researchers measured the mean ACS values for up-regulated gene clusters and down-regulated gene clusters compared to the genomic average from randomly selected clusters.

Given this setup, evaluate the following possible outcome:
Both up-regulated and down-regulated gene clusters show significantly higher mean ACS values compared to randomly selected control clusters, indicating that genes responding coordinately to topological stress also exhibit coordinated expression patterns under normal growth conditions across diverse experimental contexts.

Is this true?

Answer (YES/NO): YES